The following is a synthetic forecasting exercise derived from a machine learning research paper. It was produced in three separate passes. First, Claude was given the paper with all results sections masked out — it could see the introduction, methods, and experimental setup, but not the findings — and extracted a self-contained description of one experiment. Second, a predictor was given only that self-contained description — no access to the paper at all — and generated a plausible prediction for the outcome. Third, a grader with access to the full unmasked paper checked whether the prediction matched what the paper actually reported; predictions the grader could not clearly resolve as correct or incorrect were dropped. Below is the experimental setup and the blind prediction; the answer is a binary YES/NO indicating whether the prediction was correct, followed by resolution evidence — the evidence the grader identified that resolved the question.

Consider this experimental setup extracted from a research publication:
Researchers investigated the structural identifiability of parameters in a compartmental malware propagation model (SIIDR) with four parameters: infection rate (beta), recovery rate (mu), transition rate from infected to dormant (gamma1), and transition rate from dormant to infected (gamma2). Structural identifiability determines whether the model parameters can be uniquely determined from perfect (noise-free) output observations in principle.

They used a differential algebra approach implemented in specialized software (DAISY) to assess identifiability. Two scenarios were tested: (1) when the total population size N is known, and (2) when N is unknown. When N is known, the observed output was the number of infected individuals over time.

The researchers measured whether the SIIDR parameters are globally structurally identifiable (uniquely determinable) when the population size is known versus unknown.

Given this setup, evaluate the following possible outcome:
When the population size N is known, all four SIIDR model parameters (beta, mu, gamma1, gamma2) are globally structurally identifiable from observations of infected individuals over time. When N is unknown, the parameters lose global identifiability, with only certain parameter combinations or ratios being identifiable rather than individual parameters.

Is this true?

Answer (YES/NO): NO